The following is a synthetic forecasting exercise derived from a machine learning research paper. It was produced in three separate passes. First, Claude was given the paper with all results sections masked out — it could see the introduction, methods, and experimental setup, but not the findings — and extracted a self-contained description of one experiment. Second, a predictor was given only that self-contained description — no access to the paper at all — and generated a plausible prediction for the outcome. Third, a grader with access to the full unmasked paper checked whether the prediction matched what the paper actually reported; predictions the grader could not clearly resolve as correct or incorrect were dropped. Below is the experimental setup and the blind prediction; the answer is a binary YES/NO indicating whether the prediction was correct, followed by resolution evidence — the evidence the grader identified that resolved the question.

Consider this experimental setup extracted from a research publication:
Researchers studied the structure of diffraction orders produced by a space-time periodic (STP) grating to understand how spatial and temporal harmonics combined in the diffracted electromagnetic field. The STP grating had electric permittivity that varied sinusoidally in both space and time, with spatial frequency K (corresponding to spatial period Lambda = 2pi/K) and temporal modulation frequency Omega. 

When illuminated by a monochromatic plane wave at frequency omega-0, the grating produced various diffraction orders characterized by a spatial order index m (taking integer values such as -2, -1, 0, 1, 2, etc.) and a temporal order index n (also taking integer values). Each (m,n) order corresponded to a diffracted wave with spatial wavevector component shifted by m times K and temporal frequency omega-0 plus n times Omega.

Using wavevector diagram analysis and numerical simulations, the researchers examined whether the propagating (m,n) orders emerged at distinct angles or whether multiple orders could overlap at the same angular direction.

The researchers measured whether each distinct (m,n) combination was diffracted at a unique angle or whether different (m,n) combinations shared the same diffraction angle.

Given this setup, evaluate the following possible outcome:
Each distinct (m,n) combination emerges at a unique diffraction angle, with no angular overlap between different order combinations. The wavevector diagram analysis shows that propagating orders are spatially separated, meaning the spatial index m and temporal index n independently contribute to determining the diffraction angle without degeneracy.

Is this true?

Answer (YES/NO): NO